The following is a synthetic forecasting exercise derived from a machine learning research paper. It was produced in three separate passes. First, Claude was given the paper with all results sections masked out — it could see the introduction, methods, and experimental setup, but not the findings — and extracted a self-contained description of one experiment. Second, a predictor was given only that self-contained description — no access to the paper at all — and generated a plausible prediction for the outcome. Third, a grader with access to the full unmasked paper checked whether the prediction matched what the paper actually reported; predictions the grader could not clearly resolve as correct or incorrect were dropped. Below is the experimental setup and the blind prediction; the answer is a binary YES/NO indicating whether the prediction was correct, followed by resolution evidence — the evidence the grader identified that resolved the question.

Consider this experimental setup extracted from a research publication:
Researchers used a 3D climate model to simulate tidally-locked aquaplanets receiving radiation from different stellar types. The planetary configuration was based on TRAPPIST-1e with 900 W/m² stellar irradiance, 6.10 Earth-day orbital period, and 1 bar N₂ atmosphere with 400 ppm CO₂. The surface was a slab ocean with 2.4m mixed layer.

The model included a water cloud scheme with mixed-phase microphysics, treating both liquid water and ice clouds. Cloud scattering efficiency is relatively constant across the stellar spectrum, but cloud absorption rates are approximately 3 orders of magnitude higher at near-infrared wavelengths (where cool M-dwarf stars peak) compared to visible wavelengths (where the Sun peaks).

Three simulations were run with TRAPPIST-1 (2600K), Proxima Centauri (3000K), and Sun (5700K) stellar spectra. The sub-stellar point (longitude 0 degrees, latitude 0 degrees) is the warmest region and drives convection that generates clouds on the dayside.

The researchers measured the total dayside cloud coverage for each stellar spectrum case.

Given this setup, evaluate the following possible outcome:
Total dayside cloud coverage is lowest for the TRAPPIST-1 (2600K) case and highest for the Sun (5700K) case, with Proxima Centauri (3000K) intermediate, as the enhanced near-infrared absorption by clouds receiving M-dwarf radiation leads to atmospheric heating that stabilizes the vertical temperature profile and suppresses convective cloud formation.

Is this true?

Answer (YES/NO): YES